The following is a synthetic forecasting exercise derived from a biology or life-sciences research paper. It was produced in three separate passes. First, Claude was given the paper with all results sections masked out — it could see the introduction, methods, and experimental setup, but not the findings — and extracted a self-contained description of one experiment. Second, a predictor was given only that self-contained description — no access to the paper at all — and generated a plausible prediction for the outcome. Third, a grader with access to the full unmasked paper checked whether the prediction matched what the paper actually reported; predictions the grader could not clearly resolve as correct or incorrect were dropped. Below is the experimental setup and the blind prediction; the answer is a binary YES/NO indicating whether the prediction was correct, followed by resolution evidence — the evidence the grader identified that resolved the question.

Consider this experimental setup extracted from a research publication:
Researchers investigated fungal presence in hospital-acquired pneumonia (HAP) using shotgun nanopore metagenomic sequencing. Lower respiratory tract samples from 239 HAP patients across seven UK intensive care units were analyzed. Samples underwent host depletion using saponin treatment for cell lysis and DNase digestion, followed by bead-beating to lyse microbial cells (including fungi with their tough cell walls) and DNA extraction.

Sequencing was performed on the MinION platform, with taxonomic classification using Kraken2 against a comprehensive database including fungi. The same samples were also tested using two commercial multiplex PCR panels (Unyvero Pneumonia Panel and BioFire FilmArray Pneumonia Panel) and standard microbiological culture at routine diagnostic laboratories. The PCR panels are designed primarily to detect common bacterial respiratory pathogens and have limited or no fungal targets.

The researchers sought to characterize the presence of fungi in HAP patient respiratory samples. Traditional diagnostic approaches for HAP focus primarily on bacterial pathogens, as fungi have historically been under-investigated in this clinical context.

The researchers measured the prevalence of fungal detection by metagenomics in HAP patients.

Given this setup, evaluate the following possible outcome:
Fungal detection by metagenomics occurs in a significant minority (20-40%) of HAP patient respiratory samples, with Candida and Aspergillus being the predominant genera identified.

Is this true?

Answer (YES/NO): YES